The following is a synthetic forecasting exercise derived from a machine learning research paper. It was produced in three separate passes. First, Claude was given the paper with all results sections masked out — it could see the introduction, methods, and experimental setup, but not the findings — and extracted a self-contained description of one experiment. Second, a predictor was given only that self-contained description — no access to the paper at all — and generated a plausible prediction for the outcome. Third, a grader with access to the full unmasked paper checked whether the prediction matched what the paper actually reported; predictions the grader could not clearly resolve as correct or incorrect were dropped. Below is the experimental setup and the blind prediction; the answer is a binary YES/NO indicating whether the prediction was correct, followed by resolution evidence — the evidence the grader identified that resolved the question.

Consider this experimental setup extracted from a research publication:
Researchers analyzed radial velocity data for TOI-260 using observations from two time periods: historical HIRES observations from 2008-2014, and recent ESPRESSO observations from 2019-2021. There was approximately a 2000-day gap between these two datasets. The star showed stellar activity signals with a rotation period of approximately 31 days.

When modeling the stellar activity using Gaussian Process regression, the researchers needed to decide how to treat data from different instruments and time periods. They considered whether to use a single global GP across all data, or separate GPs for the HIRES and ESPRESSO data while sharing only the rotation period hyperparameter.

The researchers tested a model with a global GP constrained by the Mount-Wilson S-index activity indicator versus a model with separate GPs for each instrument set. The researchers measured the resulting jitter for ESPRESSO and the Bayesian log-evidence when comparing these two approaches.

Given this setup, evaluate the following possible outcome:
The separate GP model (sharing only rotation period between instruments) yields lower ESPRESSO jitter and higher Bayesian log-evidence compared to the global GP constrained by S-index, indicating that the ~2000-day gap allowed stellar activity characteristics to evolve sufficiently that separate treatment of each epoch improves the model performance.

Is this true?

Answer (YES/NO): NO